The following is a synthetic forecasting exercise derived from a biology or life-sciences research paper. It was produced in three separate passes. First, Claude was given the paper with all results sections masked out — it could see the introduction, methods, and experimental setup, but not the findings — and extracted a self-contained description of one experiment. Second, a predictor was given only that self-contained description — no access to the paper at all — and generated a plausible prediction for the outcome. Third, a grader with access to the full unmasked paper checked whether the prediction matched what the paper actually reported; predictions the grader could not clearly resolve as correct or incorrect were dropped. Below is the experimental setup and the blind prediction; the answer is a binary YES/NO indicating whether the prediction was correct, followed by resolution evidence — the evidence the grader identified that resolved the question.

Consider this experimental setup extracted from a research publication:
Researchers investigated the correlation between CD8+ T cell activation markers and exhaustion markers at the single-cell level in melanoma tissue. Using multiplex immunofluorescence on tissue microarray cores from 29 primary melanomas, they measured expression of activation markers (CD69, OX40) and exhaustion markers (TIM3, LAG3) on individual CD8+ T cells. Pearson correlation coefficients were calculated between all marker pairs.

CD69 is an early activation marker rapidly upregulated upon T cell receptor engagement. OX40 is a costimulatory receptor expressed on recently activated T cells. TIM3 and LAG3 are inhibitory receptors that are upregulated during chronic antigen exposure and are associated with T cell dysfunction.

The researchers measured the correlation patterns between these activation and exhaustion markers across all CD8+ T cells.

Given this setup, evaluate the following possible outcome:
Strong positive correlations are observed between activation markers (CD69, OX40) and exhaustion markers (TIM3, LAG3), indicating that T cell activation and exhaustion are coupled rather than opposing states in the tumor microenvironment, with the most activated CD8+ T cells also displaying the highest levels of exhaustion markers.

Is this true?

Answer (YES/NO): NO